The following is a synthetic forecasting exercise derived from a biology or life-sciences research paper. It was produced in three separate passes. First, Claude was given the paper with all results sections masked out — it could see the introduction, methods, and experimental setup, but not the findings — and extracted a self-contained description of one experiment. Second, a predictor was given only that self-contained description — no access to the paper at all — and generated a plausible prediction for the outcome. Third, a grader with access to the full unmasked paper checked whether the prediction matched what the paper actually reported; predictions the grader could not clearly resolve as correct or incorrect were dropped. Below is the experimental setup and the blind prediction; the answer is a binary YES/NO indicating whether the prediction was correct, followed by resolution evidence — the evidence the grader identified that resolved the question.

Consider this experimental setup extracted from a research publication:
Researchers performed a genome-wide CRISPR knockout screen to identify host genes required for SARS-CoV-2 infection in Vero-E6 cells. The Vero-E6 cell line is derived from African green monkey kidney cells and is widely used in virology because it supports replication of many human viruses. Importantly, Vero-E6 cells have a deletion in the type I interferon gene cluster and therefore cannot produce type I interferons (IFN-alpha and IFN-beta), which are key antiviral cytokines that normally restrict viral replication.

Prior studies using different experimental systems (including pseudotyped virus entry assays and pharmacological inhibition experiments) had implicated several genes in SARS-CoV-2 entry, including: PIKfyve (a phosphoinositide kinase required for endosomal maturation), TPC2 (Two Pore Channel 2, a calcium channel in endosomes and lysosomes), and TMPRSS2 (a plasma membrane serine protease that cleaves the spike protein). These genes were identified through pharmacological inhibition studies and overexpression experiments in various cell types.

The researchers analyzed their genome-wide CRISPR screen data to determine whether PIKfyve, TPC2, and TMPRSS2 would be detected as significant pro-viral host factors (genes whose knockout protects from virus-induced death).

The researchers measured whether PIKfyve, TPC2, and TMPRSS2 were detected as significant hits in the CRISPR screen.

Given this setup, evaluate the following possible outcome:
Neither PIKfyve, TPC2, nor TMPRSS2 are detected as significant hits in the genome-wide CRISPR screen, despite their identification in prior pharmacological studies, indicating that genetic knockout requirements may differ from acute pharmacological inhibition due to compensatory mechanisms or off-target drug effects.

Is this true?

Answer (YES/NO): YES